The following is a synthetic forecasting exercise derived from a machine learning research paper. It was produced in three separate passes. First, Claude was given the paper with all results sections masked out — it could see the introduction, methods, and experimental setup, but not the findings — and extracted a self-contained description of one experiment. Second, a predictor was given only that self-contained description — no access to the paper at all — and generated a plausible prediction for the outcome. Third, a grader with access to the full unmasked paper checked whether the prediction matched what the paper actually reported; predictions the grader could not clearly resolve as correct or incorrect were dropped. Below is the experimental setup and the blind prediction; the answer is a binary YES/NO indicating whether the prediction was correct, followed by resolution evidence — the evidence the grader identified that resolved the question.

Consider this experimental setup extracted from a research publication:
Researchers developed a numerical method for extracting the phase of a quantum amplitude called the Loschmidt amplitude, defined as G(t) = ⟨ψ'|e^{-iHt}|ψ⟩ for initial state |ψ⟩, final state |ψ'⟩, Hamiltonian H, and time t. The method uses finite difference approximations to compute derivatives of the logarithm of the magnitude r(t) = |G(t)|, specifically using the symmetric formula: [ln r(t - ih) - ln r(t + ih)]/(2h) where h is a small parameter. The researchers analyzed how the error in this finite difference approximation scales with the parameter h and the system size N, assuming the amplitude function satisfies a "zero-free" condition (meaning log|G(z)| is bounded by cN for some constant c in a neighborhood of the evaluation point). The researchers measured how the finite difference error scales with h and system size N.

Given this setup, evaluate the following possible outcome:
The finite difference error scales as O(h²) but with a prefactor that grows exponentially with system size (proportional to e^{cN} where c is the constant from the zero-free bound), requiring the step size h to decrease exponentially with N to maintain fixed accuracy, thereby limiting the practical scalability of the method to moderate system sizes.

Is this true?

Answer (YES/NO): NO